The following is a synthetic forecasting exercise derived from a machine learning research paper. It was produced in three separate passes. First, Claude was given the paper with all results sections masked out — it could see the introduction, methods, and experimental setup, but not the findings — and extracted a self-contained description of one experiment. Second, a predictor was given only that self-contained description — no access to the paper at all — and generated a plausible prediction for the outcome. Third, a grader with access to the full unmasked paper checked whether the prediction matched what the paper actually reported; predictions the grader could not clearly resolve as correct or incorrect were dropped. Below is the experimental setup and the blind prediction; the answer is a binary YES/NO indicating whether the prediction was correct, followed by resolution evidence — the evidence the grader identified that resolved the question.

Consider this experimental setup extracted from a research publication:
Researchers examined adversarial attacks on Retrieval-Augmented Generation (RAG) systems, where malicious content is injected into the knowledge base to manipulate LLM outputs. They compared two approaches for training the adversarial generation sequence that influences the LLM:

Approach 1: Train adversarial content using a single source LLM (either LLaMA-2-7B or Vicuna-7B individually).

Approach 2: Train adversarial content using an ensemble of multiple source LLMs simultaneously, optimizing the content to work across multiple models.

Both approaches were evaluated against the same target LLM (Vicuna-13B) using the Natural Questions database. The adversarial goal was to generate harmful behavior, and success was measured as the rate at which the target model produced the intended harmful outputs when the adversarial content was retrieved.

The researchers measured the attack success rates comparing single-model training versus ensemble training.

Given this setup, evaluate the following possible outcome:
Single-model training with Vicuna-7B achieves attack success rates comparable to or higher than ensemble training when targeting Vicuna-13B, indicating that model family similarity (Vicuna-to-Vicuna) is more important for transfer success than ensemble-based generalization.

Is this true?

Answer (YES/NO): NO